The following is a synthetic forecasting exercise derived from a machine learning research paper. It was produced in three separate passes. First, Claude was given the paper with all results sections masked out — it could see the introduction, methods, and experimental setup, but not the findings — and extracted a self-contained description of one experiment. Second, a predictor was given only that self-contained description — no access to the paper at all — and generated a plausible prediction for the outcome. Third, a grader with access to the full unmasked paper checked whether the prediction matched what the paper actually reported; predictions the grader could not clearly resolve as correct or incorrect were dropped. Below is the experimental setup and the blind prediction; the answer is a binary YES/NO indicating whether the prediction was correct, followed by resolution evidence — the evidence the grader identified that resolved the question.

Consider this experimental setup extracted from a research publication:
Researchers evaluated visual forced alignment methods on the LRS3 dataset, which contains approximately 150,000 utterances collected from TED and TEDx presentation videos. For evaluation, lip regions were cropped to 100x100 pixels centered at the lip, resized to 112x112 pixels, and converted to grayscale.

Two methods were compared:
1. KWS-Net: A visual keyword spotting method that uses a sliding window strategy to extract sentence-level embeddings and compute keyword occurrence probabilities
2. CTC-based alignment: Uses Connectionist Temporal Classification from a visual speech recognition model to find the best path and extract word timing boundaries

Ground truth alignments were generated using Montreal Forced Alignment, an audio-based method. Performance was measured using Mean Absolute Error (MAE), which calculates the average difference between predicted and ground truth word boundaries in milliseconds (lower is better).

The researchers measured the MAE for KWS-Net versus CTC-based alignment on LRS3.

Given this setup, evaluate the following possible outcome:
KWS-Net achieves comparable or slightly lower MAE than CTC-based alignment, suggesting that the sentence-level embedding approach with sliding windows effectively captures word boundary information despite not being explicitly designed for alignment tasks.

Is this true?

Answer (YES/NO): NO